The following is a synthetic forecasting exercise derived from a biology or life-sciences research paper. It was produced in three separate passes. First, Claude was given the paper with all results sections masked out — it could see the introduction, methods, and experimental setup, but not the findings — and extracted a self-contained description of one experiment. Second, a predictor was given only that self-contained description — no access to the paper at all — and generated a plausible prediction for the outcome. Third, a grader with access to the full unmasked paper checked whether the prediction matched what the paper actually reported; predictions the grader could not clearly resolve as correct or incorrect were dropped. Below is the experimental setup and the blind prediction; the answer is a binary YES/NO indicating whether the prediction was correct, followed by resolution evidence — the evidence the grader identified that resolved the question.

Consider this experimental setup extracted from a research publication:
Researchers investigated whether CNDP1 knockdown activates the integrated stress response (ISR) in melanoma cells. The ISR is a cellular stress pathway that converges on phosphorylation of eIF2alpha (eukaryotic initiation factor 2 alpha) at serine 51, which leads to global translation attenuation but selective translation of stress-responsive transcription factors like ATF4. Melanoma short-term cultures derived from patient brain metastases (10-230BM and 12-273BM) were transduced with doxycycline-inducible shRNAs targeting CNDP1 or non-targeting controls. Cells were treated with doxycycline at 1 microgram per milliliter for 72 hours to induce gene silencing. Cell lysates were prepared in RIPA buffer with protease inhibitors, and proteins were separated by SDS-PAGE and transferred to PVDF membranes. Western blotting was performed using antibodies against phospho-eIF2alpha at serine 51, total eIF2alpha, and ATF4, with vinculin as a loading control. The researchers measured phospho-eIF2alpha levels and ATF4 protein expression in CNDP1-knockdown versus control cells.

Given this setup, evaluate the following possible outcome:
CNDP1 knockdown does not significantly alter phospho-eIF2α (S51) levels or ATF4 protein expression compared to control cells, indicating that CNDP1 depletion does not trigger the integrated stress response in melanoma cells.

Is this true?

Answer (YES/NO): NO